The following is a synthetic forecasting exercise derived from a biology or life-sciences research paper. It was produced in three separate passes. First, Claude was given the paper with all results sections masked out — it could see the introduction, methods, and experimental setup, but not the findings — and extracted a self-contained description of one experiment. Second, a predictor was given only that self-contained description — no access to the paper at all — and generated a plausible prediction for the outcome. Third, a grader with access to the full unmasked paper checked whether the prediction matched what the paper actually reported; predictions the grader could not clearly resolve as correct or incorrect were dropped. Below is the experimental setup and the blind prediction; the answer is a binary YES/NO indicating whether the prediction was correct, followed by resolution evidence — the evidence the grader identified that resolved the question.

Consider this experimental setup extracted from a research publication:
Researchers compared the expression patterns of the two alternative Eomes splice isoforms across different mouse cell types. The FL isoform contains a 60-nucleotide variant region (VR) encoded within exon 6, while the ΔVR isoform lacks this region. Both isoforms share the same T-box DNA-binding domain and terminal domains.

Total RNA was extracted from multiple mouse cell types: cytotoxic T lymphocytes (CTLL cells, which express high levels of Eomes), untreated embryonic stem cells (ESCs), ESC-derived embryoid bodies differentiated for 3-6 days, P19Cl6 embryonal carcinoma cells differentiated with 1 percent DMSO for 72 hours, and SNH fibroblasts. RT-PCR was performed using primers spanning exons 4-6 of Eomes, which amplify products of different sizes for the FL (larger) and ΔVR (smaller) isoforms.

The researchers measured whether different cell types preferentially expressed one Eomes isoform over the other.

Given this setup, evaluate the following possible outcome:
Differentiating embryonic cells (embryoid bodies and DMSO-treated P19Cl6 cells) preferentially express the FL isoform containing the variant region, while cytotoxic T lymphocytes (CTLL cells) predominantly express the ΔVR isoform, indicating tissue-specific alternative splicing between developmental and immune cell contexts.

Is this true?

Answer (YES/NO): NO